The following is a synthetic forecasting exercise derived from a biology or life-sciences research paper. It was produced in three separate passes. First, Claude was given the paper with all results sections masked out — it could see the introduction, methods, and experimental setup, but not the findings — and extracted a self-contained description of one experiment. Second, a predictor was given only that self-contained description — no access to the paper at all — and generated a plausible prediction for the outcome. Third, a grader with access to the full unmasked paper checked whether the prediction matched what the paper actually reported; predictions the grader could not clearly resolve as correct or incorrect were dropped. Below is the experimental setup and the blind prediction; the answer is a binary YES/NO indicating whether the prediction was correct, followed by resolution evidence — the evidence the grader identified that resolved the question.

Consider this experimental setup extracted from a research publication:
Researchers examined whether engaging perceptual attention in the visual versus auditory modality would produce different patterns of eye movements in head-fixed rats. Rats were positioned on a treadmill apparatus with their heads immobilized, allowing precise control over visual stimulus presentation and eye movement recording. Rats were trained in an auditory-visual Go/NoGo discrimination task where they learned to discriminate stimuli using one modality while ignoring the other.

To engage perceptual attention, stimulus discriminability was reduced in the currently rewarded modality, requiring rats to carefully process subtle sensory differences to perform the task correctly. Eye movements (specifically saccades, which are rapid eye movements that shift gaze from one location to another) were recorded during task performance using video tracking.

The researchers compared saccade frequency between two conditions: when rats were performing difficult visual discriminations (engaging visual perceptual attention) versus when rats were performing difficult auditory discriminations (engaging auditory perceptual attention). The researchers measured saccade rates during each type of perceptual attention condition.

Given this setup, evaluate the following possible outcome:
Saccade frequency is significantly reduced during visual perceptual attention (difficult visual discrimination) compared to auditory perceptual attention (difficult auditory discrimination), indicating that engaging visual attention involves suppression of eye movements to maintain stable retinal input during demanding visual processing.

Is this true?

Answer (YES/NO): NO